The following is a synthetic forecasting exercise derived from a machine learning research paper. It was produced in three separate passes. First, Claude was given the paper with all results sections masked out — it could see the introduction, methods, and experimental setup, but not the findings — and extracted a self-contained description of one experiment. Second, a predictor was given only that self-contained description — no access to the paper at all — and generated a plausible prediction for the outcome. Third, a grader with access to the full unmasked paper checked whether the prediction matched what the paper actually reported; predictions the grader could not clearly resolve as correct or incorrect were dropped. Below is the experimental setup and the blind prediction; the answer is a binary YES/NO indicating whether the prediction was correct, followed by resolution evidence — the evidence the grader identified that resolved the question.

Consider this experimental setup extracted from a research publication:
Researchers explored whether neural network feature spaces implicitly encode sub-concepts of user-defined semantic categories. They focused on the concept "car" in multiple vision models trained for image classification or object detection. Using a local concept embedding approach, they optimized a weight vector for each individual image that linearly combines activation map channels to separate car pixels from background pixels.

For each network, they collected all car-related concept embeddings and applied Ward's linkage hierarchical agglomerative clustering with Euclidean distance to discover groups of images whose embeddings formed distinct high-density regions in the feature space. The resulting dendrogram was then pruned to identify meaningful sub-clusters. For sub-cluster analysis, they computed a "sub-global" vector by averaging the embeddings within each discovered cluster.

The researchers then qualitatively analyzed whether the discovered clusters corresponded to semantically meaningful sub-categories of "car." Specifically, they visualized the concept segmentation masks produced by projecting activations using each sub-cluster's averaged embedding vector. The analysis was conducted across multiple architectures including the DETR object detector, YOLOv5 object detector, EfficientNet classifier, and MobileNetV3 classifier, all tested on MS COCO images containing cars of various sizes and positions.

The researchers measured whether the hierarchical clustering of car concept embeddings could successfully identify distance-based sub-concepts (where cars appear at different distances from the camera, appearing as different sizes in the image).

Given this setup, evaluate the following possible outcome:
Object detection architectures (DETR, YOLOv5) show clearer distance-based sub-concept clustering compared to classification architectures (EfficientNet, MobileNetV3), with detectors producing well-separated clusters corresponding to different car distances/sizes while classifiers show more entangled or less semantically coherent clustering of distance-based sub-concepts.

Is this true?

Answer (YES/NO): NO